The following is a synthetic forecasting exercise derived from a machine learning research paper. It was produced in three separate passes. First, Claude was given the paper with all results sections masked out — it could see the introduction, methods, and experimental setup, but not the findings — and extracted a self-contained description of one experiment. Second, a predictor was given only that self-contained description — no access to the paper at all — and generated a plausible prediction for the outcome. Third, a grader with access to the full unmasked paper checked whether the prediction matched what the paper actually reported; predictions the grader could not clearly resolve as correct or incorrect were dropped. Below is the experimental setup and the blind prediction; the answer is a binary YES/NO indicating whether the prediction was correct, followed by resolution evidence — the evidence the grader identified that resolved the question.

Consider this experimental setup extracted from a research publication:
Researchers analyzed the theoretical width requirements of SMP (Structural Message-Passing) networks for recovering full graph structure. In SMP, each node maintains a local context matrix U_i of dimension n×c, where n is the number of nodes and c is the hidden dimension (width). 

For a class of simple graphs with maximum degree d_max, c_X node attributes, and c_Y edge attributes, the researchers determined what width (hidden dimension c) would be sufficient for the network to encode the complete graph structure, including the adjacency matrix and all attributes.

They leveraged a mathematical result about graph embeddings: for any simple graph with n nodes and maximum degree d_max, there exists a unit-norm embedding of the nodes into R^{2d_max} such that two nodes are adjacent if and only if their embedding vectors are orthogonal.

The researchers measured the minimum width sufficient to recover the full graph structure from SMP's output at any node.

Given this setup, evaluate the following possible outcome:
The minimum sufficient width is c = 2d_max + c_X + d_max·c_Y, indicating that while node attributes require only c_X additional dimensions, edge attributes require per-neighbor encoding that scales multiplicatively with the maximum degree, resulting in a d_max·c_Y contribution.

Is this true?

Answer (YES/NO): NO